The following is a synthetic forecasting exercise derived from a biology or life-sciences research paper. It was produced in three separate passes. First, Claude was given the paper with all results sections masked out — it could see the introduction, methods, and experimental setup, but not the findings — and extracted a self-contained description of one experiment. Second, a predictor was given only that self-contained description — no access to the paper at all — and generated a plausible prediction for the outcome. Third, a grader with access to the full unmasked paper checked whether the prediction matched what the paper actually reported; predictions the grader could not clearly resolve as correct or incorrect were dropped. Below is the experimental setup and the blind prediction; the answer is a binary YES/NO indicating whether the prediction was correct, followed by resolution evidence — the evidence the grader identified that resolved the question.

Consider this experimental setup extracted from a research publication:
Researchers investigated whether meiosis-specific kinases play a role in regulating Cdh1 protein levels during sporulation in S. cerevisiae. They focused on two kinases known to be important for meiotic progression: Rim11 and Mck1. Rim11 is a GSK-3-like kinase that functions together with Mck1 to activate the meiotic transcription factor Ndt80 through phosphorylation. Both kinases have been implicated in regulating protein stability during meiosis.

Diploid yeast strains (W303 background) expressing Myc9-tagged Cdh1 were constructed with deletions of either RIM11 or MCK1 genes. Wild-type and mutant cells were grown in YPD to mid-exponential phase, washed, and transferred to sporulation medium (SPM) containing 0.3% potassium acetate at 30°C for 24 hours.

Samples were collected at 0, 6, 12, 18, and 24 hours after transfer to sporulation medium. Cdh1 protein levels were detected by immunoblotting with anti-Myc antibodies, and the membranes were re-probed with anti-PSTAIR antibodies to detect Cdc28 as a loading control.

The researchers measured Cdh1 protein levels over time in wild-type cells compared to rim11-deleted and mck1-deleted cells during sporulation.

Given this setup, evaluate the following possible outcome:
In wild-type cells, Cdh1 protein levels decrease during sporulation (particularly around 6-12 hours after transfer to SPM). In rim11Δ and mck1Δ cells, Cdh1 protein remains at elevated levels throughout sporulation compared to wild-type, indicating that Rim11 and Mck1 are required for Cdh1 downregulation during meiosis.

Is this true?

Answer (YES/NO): NO